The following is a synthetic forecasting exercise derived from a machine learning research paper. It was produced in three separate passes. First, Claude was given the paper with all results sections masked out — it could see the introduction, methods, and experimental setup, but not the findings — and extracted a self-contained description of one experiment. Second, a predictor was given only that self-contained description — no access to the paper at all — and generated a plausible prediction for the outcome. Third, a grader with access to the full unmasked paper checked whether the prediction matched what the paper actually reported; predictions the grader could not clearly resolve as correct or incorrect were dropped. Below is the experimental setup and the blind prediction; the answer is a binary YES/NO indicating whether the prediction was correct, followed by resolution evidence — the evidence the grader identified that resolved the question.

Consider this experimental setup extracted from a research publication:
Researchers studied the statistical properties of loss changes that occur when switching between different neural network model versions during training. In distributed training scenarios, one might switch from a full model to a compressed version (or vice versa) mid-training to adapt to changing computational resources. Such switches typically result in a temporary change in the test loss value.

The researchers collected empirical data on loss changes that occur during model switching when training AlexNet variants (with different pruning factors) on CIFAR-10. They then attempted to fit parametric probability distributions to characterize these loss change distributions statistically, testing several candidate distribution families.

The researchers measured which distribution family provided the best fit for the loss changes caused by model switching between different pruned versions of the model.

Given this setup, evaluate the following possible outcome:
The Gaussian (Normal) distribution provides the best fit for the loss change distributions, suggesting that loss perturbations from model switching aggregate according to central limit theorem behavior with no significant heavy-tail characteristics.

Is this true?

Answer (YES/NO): NO